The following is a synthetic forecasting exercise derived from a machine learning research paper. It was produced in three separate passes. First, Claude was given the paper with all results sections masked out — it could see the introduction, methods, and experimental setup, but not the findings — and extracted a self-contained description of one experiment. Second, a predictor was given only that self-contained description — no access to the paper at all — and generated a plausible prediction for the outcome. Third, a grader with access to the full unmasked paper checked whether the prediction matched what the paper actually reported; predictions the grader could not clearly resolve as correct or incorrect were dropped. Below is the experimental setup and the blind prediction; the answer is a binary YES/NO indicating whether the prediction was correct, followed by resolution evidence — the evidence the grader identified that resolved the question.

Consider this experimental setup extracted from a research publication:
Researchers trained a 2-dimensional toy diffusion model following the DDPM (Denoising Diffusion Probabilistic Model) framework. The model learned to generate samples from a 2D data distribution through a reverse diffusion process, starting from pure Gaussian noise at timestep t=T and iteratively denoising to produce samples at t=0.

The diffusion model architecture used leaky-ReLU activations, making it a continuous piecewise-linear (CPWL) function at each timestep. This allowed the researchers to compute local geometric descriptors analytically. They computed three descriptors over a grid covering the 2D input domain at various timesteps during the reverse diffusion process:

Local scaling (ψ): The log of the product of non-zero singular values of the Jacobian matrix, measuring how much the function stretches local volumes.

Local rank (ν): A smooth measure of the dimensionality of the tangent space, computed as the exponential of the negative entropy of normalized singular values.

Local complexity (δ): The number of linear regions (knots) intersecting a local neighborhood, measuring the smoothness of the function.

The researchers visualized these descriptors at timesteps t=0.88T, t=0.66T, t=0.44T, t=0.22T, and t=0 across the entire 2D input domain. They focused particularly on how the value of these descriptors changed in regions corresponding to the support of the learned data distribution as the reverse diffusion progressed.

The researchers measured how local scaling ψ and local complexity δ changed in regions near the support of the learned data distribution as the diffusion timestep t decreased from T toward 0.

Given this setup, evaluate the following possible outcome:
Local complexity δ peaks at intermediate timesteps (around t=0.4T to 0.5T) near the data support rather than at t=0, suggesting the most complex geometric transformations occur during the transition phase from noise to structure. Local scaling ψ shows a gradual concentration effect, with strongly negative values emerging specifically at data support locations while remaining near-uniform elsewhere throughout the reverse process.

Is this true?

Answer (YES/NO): NO